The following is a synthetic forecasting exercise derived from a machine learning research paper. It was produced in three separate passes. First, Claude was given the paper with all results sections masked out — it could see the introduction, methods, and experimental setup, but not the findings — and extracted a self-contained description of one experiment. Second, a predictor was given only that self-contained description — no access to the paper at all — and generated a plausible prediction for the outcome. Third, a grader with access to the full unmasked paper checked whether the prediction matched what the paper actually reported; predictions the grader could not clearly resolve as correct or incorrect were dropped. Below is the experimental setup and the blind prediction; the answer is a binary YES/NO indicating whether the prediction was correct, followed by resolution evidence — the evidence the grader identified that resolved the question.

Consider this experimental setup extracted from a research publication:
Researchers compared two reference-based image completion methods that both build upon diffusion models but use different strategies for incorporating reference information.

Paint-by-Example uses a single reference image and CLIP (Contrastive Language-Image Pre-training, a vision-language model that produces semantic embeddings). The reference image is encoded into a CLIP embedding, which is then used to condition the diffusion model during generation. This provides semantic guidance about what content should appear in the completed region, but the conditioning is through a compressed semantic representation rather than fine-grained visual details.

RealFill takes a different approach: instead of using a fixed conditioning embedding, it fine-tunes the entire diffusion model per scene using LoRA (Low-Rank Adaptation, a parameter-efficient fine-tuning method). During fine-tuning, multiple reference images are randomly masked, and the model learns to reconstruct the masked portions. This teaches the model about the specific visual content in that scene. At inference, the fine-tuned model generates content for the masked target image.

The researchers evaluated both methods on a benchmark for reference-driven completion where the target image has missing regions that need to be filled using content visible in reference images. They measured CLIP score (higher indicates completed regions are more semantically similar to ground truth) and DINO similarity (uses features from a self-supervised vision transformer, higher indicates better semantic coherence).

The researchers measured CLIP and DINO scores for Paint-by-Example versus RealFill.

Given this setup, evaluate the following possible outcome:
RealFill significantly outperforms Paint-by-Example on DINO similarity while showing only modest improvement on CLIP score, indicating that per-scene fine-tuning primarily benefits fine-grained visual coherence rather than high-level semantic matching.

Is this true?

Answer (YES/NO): NO